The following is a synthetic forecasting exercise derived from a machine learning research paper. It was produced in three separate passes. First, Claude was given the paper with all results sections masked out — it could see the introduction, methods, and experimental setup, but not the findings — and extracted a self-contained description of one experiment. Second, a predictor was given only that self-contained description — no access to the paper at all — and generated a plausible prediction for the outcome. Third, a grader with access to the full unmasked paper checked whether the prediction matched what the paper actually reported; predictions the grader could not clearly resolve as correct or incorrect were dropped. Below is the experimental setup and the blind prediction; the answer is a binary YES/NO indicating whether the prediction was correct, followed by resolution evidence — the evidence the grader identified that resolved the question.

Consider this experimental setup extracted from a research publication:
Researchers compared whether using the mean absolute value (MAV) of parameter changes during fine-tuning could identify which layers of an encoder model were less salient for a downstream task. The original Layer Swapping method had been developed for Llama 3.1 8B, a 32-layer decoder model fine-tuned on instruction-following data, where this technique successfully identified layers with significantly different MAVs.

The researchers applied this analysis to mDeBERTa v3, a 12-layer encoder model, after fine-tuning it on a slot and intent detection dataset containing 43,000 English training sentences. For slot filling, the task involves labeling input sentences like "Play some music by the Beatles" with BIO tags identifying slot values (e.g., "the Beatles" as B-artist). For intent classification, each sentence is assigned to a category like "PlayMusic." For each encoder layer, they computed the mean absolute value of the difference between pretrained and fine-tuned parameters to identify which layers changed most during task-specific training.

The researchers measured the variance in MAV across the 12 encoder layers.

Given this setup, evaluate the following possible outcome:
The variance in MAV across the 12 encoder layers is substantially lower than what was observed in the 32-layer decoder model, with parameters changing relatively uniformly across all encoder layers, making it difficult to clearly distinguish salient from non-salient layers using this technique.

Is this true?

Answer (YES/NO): YES